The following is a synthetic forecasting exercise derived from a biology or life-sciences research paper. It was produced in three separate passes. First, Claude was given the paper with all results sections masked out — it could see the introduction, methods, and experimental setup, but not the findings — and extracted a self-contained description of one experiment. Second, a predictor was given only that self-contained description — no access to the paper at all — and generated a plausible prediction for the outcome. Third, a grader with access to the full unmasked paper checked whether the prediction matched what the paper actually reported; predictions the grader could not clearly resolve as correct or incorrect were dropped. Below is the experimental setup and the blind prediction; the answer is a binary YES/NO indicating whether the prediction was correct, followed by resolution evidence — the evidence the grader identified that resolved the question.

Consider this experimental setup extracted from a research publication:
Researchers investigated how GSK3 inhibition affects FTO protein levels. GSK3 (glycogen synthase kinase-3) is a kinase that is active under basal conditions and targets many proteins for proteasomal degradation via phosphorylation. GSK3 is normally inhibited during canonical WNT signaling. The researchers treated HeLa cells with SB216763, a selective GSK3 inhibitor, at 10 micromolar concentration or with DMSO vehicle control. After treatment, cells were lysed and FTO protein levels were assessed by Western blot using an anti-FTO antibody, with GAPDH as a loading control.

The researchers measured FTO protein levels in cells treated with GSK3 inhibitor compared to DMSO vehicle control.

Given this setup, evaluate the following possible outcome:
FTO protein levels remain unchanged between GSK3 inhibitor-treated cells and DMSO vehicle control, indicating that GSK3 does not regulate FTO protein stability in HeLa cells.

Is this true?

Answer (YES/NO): NO